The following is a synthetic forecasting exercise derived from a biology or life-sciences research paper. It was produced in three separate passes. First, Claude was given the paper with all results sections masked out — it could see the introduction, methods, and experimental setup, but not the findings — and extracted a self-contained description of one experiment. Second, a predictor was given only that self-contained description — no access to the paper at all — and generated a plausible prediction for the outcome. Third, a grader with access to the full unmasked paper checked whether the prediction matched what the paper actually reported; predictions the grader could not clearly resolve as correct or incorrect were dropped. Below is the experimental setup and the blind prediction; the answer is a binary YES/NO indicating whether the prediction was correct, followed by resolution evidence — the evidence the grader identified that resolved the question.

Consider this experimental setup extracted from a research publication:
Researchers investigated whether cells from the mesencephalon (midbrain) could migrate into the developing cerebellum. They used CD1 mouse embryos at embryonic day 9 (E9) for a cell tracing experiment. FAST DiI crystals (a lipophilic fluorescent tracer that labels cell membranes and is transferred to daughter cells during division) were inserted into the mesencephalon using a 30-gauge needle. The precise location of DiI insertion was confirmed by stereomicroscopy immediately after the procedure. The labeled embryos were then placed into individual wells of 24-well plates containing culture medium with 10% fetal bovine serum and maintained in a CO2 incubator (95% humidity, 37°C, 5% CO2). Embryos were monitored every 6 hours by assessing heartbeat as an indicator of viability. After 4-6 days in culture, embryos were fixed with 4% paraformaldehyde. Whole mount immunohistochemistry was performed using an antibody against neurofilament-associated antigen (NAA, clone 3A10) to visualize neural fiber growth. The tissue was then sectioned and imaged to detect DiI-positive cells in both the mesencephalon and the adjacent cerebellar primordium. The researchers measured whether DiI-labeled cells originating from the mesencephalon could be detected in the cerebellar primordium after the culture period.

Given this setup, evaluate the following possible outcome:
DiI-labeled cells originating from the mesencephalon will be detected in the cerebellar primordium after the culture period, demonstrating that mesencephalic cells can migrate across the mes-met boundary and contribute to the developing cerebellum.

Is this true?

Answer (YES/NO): YES